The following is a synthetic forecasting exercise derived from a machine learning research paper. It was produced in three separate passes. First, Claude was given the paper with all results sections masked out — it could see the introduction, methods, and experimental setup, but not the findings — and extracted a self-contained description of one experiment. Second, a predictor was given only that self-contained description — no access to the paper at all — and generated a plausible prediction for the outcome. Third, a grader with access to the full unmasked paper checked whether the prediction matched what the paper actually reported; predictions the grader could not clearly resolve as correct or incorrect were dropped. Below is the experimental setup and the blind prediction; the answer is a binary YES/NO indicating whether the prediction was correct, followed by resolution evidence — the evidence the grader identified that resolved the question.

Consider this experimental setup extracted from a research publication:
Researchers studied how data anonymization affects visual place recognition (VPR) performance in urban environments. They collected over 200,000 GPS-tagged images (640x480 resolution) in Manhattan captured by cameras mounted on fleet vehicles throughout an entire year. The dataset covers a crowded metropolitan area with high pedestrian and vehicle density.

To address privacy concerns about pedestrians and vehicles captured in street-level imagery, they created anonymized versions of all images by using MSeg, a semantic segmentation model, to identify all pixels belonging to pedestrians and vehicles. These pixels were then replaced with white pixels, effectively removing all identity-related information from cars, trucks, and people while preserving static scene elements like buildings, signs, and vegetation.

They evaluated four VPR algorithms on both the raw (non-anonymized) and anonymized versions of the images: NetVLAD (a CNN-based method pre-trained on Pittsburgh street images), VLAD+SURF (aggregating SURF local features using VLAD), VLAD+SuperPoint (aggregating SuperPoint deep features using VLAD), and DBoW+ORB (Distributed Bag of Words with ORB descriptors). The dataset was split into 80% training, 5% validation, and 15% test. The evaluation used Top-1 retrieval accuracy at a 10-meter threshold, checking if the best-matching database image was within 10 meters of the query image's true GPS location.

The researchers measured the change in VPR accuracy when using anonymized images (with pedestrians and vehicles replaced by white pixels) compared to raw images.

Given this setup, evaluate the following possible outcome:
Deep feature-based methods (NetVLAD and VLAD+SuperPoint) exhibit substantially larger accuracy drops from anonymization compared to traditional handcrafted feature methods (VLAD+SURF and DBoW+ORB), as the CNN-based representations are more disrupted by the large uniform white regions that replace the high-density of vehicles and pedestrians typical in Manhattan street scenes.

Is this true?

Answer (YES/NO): NO